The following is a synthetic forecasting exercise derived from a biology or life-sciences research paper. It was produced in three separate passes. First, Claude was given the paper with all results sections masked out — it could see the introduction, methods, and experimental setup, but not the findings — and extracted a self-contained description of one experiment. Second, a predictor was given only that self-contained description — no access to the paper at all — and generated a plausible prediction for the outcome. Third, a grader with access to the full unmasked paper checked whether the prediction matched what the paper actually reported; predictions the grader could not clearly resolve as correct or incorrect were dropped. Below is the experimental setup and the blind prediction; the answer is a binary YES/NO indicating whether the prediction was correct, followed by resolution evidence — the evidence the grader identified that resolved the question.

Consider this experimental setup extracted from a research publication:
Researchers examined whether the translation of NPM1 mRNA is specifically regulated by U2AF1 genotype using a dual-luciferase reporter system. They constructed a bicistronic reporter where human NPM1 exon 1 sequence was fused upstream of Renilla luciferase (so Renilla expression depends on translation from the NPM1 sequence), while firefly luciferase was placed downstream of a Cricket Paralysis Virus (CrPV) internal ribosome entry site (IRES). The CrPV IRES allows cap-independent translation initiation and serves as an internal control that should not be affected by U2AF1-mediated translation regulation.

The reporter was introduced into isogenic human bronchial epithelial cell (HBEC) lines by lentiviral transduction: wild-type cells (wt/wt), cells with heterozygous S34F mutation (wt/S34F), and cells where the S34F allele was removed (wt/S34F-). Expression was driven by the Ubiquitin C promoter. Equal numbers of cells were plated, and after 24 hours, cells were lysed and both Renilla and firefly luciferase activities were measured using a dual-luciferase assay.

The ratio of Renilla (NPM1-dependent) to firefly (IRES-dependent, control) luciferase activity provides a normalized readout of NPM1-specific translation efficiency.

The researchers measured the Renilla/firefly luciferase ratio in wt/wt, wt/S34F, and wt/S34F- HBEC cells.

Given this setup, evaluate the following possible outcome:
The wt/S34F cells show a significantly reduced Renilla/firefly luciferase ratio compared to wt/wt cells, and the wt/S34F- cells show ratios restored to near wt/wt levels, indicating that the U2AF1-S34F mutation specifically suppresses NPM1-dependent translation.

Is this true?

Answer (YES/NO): NO